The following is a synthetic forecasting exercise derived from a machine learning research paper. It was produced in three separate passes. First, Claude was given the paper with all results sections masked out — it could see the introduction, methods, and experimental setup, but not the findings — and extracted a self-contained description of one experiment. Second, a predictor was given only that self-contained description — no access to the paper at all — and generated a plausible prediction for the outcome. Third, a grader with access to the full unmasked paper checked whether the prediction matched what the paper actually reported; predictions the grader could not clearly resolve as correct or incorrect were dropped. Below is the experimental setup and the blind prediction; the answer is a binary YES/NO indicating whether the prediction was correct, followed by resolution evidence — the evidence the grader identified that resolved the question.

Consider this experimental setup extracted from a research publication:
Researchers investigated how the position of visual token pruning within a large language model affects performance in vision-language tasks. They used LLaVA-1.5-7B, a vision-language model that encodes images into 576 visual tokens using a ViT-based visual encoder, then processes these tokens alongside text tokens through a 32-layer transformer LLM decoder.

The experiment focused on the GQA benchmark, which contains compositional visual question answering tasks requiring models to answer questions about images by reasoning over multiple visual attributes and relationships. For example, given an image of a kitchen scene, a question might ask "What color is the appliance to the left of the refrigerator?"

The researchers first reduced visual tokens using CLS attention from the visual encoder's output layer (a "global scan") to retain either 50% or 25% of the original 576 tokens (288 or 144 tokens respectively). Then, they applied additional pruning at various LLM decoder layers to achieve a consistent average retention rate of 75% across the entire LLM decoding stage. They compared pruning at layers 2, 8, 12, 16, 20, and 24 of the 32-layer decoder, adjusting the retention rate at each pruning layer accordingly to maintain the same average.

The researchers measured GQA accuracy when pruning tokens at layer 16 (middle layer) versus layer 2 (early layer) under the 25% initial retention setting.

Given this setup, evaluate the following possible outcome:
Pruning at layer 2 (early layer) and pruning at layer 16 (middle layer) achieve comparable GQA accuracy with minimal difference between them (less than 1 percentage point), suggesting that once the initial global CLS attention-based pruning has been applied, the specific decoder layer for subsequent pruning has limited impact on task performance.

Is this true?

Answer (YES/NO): NO